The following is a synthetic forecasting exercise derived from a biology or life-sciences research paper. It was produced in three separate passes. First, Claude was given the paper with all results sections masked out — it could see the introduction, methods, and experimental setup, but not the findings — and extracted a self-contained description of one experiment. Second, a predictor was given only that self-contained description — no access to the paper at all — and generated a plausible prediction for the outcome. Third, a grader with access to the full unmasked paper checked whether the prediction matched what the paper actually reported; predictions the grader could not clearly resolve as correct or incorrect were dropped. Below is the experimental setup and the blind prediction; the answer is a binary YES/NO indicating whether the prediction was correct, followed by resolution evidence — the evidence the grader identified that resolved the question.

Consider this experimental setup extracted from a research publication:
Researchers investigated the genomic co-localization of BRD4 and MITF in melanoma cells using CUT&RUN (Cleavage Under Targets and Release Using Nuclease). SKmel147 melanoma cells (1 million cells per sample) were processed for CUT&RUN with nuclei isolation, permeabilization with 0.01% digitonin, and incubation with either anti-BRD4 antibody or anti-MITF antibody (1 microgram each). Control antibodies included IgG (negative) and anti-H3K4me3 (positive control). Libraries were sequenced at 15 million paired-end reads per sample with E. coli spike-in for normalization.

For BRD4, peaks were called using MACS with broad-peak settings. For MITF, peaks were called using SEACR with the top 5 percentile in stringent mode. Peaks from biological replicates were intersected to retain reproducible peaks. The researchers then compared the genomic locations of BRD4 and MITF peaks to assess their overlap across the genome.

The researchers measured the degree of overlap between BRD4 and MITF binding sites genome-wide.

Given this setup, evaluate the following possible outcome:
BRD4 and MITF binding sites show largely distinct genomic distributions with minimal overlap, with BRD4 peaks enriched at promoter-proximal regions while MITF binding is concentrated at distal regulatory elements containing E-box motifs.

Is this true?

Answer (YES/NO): NO